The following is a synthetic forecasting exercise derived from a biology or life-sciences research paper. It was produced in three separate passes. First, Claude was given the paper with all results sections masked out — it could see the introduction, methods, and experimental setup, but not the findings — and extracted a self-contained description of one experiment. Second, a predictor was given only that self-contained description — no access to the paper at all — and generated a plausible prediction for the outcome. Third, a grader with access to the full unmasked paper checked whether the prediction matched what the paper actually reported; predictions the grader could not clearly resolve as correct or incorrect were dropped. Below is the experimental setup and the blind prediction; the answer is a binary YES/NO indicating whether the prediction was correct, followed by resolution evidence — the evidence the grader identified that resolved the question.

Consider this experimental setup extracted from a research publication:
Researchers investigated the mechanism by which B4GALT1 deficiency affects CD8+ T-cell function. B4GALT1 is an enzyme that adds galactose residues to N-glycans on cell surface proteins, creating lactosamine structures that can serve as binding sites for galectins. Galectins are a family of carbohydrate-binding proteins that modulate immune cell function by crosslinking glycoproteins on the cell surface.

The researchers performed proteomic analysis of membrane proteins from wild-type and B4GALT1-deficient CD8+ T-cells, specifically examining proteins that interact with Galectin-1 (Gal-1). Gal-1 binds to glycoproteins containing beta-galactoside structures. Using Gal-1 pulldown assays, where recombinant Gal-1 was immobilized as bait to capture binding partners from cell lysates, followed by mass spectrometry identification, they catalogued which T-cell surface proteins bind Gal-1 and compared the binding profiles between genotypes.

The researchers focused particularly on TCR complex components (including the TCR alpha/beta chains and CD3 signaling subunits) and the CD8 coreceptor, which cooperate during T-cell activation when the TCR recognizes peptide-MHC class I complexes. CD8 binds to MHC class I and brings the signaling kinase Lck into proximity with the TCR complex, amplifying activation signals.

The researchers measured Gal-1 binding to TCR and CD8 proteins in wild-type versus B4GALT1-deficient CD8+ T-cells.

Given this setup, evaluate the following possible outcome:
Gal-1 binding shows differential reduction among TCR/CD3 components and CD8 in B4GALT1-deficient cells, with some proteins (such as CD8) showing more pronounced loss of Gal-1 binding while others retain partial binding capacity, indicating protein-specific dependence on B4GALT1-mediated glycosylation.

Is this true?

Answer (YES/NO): NO